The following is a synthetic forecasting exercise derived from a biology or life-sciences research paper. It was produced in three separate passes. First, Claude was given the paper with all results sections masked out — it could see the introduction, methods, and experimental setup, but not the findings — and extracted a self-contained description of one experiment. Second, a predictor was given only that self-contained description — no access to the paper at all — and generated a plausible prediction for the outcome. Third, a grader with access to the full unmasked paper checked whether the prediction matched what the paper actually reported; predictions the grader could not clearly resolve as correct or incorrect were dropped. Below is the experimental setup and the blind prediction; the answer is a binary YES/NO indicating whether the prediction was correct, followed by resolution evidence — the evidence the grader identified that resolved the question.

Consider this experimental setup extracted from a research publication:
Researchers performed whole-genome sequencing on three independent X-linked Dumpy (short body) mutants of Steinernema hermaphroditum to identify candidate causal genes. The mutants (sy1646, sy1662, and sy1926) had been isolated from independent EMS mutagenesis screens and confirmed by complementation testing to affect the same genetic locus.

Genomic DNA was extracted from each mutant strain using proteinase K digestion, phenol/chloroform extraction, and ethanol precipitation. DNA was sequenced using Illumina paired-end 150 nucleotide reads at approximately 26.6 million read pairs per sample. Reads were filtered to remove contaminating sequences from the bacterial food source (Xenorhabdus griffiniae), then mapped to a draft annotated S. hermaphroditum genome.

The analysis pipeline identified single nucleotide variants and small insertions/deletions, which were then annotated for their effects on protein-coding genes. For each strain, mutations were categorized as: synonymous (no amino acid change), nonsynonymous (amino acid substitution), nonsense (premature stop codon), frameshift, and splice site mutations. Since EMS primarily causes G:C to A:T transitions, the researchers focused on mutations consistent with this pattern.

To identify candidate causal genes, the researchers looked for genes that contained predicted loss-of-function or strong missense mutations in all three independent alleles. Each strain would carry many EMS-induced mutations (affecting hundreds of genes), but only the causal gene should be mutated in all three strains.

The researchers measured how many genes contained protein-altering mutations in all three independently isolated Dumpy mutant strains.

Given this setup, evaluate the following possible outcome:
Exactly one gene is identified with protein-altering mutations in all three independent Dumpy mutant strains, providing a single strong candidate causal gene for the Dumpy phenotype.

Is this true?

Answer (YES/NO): NO